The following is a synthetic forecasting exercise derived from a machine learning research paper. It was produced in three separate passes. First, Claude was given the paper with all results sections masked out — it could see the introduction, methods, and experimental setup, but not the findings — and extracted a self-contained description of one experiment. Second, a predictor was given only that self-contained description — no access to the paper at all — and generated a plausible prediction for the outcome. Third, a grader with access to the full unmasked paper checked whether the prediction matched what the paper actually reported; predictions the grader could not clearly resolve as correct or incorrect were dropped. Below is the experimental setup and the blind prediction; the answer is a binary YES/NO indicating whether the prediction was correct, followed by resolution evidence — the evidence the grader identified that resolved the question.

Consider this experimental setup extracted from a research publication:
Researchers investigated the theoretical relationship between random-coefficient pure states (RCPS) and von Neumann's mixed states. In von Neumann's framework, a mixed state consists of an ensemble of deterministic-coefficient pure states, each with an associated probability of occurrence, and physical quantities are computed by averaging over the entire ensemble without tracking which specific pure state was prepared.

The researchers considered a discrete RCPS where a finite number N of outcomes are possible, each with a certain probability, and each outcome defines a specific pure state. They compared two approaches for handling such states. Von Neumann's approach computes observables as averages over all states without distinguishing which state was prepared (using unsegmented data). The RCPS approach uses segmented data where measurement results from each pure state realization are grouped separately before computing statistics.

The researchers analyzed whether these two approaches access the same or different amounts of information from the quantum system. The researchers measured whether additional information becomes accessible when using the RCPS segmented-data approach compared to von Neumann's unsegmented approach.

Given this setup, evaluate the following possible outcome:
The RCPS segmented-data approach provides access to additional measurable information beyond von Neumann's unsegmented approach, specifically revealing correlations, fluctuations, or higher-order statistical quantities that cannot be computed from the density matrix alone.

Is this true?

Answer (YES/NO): YES